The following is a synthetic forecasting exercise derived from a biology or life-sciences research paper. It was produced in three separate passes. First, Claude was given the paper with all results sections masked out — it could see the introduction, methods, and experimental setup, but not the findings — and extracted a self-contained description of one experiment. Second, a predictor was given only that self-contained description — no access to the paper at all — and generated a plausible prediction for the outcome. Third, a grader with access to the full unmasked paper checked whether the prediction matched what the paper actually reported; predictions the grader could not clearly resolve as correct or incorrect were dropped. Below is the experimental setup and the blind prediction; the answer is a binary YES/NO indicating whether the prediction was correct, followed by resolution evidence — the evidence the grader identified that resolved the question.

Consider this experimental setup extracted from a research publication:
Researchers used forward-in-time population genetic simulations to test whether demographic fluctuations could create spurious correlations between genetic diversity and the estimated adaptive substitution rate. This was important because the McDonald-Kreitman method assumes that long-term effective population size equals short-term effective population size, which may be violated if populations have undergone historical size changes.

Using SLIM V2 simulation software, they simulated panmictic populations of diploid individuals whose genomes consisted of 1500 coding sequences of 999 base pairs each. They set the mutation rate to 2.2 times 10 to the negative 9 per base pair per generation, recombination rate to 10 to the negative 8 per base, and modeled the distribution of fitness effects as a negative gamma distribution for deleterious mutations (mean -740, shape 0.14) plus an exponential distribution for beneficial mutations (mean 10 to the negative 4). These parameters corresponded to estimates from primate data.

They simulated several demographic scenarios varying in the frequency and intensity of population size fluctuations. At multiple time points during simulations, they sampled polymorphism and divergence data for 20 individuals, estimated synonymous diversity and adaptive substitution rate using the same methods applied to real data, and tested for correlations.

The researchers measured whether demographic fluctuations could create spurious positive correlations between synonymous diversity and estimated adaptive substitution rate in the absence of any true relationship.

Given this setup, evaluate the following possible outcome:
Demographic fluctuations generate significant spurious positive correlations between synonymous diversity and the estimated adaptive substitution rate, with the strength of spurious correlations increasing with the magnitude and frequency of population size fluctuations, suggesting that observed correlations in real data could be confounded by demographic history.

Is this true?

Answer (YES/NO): NO